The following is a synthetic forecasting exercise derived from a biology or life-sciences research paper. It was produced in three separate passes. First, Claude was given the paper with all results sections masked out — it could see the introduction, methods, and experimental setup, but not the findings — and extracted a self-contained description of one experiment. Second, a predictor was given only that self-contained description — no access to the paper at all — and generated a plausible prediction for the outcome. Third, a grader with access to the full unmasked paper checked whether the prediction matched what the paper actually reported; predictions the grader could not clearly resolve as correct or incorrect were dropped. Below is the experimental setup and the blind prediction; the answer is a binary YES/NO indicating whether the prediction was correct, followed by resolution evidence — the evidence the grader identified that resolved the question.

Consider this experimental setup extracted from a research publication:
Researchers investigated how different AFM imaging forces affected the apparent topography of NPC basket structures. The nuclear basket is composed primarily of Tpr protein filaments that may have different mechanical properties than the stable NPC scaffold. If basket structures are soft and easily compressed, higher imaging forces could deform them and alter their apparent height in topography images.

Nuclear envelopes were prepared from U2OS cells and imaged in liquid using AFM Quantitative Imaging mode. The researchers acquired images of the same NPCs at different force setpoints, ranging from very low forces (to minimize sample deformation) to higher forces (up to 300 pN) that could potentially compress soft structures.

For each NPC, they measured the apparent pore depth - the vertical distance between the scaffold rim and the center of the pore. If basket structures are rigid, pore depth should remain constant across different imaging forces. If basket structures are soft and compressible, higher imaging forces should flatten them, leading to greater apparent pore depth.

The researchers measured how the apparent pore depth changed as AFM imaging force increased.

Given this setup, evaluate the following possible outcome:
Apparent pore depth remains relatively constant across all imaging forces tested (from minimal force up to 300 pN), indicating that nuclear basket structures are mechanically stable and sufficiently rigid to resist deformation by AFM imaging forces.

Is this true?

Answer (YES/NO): YES